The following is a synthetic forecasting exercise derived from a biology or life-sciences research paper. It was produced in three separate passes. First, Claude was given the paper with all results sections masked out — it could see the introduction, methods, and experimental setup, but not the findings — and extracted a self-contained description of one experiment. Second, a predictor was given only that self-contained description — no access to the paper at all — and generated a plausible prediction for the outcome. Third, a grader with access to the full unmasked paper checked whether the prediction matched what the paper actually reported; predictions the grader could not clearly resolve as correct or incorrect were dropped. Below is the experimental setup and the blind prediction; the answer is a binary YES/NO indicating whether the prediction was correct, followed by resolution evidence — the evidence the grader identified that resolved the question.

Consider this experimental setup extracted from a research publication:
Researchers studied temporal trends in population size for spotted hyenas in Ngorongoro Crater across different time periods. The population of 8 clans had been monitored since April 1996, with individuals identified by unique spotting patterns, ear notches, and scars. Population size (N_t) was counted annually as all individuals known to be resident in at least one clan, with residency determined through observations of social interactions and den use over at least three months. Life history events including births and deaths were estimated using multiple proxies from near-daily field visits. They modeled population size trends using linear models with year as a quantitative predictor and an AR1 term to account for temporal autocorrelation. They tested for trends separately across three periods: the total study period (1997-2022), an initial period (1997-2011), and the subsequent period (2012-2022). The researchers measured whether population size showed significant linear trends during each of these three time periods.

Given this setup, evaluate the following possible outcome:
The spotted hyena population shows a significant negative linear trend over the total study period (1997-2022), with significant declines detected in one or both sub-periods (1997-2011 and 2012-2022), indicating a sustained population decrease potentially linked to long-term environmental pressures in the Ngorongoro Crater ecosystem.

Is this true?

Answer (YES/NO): NO